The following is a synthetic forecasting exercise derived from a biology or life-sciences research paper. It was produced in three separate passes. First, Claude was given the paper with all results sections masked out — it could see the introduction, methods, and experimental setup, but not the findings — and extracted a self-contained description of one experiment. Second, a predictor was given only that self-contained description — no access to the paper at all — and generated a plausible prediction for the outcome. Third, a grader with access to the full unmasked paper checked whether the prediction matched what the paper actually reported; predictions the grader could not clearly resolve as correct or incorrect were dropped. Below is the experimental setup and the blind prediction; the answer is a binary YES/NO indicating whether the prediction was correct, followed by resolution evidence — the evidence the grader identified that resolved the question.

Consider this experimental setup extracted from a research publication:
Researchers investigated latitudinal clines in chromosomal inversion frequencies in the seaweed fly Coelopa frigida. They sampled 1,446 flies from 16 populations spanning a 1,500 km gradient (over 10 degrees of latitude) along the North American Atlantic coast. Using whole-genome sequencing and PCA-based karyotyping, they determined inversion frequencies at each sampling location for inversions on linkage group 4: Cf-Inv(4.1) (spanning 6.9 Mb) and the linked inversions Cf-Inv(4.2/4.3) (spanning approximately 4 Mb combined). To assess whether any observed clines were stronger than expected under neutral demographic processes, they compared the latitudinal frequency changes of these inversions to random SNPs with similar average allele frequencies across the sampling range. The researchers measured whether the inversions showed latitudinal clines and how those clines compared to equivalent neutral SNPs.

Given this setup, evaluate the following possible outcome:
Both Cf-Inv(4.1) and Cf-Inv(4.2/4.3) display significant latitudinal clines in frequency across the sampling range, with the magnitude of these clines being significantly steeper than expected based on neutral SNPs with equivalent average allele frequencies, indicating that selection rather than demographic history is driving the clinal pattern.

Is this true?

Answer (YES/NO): YES